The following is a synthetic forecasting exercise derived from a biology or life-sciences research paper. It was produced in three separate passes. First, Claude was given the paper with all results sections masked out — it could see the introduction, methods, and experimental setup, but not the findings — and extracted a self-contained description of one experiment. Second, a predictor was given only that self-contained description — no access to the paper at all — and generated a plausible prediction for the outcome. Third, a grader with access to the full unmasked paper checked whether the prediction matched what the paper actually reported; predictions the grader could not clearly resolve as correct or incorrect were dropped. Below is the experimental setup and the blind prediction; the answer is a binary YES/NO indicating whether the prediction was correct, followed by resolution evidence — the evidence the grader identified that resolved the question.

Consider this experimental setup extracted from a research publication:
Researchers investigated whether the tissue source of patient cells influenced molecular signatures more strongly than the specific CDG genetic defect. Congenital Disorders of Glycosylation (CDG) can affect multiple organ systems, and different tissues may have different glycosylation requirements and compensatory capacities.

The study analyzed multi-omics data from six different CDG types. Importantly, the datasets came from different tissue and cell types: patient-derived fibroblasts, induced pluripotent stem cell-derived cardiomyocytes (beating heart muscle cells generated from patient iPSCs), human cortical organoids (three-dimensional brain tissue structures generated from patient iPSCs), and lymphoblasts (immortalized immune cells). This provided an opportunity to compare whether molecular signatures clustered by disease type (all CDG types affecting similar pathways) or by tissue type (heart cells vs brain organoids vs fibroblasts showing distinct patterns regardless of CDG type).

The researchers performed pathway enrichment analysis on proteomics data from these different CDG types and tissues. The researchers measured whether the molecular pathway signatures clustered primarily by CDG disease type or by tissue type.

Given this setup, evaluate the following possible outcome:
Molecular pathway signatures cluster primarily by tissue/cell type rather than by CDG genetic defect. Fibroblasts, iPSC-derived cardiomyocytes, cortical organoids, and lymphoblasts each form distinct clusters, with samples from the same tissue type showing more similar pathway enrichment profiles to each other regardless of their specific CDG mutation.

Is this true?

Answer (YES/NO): NO